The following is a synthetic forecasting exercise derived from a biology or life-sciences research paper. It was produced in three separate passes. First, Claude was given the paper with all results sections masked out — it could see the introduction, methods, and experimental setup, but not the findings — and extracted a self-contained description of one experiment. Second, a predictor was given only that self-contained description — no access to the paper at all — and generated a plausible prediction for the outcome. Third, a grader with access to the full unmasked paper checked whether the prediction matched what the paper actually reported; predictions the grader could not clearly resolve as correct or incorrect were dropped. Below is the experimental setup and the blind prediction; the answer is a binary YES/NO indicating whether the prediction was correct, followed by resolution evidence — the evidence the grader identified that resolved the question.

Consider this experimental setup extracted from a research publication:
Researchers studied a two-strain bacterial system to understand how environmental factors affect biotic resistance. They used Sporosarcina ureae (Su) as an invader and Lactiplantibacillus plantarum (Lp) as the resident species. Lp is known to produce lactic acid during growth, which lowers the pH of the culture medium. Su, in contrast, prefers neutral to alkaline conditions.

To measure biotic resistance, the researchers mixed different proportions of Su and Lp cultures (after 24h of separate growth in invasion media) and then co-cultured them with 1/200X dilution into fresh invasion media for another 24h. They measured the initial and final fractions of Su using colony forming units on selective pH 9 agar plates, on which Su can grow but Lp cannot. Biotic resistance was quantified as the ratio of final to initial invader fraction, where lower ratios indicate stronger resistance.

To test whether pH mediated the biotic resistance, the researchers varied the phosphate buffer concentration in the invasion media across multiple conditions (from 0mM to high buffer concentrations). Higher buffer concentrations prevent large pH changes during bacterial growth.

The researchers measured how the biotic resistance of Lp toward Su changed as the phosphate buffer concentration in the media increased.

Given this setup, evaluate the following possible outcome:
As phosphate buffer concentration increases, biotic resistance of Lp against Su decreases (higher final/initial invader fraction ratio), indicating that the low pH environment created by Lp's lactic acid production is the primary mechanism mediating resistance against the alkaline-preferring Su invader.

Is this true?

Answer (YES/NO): YES